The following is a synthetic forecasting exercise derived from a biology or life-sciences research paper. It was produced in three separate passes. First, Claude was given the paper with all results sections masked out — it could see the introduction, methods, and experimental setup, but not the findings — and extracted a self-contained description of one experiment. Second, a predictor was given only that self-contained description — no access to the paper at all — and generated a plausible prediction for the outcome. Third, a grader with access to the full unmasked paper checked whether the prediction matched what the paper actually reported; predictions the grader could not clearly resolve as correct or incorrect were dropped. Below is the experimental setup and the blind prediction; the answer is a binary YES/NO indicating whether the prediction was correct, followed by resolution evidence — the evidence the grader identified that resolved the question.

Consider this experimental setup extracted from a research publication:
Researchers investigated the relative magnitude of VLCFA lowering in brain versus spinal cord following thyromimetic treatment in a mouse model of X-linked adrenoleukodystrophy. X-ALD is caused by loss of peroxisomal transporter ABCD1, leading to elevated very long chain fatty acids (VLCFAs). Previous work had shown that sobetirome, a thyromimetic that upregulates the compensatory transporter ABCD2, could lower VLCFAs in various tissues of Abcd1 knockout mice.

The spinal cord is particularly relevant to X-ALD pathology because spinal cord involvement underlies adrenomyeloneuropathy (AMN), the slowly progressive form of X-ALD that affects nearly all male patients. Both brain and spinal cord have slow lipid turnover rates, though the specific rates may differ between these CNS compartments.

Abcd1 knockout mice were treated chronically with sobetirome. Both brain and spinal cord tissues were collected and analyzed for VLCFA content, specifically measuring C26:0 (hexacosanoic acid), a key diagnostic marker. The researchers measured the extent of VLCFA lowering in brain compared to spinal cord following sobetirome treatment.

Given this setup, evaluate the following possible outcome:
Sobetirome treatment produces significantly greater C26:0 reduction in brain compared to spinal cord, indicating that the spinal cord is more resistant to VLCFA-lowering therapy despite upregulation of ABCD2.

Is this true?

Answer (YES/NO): NO